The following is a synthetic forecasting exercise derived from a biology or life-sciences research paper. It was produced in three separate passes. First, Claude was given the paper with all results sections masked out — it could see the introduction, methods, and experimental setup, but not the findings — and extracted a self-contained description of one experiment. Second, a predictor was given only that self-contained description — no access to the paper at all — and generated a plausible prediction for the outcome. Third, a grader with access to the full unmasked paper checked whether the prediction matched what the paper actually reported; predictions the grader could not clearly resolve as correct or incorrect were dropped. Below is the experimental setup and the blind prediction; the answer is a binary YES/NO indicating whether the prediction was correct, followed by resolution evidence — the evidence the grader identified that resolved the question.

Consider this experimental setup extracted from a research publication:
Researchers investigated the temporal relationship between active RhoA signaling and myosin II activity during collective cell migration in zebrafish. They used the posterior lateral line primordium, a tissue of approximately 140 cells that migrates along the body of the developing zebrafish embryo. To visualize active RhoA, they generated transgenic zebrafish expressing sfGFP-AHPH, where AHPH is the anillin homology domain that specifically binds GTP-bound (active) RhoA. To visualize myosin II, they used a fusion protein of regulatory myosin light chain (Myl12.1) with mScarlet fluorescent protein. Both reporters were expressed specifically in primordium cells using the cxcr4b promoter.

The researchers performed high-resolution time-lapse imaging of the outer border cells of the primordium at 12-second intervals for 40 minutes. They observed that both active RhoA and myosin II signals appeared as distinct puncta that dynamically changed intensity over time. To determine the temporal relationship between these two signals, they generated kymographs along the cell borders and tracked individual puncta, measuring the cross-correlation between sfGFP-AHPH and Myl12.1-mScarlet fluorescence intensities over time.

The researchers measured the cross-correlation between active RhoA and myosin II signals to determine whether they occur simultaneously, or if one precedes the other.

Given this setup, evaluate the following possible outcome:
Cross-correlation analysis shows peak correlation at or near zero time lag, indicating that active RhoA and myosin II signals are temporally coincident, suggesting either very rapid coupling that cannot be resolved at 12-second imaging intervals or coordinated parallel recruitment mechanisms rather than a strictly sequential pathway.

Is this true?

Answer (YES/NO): NO